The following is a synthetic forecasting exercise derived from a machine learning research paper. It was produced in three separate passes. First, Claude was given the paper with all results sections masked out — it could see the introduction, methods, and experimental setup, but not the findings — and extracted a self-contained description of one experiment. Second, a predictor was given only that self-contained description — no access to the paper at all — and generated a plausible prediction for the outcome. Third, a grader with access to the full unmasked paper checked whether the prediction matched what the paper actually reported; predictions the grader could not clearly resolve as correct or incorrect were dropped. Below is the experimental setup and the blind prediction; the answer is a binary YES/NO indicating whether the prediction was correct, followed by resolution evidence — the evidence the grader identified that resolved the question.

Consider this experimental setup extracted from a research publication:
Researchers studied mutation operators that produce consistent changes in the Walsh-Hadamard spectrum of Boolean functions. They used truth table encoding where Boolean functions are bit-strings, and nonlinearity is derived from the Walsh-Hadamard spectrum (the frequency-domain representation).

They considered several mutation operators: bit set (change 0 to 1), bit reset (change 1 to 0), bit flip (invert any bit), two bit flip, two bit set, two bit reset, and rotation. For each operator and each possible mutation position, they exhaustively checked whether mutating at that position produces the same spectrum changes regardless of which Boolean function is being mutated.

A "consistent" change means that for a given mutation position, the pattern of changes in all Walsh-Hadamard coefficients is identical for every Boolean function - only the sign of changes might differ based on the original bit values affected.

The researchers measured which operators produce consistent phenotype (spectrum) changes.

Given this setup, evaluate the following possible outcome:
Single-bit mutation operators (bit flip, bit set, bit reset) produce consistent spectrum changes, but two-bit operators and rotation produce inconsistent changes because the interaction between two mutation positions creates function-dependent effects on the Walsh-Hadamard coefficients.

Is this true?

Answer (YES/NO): NO